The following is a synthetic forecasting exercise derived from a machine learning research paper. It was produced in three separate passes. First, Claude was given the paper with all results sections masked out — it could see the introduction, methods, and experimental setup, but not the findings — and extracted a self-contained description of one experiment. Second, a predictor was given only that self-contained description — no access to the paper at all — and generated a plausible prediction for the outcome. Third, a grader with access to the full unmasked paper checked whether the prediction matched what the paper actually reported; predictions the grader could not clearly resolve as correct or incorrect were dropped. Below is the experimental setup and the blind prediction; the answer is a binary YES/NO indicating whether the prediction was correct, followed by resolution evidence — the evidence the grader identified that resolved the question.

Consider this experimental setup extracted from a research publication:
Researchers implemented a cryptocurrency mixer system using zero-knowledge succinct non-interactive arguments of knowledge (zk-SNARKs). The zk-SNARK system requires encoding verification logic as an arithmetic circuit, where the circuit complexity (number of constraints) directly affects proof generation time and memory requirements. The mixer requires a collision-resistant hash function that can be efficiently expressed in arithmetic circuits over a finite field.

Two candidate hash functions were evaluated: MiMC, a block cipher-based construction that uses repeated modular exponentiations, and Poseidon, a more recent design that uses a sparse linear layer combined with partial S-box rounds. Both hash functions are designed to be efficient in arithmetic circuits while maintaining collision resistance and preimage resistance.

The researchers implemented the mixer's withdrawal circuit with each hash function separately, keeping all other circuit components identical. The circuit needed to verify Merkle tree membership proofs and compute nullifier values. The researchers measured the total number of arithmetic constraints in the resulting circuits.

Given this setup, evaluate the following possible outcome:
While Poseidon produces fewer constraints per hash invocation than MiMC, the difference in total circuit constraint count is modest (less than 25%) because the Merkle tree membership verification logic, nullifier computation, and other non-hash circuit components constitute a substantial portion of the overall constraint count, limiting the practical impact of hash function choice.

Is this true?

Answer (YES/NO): NO